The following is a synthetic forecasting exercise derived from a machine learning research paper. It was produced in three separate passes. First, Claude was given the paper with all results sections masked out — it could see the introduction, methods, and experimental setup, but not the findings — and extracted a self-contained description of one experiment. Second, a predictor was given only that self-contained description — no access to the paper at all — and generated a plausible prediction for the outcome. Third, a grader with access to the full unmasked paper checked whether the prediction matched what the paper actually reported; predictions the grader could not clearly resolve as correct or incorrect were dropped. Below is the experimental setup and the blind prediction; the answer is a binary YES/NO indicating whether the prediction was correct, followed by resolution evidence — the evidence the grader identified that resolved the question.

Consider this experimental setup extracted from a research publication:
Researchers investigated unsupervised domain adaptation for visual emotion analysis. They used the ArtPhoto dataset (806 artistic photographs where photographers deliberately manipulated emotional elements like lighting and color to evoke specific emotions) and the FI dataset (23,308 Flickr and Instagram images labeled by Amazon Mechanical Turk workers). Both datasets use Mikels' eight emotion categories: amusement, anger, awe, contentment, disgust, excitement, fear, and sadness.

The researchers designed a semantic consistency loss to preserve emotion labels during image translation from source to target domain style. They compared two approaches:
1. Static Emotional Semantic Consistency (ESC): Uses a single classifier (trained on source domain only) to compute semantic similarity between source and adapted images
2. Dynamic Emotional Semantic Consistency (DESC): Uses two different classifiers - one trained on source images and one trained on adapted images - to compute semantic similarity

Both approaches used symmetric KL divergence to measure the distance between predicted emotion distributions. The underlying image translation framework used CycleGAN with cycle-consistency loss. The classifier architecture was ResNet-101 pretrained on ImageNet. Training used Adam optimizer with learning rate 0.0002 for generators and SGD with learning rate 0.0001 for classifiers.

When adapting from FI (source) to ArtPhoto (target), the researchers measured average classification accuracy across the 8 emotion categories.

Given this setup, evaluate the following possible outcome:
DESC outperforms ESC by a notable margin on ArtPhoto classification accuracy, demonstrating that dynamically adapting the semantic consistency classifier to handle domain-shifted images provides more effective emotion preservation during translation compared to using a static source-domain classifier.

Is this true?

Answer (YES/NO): NO